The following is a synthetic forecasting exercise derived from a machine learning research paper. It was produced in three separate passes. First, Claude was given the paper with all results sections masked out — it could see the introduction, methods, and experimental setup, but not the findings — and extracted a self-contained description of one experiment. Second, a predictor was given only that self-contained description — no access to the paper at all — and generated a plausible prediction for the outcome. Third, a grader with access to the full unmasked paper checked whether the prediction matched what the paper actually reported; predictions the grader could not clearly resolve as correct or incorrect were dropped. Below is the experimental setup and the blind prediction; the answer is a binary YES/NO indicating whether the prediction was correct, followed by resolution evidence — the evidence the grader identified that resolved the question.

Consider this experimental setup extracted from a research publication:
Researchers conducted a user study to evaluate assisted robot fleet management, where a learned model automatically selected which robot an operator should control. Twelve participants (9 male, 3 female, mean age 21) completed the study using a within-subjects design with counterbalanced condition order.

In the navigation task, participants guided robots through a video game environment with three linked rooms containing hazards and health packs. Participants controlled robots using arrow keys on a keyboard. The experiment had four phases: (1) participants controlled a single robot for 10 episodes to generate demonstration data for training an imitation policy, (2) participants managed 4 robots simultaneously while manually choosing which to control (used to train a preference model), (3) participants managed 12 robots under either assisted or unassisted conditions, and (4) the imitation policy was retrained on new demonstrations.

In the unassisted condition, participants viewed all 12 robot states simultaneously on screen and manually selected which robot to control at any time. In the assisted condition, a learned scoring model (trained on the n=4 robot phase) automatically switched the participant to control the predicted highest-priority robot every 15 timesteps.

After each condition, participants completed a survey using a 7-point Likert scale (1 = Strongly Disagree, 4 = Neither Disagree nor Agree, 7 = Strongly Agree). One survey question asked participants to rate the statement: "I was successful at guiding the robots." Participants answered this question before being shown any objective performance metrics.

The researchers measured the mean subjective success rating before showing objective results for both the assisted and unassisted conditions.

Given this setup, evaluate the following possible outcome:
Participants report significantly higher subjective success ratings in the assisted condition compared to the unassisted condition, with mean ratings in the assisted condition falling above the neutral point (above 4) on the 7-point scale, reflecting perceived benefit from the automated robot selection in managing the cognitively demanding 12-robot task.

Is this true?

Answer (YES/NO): NO